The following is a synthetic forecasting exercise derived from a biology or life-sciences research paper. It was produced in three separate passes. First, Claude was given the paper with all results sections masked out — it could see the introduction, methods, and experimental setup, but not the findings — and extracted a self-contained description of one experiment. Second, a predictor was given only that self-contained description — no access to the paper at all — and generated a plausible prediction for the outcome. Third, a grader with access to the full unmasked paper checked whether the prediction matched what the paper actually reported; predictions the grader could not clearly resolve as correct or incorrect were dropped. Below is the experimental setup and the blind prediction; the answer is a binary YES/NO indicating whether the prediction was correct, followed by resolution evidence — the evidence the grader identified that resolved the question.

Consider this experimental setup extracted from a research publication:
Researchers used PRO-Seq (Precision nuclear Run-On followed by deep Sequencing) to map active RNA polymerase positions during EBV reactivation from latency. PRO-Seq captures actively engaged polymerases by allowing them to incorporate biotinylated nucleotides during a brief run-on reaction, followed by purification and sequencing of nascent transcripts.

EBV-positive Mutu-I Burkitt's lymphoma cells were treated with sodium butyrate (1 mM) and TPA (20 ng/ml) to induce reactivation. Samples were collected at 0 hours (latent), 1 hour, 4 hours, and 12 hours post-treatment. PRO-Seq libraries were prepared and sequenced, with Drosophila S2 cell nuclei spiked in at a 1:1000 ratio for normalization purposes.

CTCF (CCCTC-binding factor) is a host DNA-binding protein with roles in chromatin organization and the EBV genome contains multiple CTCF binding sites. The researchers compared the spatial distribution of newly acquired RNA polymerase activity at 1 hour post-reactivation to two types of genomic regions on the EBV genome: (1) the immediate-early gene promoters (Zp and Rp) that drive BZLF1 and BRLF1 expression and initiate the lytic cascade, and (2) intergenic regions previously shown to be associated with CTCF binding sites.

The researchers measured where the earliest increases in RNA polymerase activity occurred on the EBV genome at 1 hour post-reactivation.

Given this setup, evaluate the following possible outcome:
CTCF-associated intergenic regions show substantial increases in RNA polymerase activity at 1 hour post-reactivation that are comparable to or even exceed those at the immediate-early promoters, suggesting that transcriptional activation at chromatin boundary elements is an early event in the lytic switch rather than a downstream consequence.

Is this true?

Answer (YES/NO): YES